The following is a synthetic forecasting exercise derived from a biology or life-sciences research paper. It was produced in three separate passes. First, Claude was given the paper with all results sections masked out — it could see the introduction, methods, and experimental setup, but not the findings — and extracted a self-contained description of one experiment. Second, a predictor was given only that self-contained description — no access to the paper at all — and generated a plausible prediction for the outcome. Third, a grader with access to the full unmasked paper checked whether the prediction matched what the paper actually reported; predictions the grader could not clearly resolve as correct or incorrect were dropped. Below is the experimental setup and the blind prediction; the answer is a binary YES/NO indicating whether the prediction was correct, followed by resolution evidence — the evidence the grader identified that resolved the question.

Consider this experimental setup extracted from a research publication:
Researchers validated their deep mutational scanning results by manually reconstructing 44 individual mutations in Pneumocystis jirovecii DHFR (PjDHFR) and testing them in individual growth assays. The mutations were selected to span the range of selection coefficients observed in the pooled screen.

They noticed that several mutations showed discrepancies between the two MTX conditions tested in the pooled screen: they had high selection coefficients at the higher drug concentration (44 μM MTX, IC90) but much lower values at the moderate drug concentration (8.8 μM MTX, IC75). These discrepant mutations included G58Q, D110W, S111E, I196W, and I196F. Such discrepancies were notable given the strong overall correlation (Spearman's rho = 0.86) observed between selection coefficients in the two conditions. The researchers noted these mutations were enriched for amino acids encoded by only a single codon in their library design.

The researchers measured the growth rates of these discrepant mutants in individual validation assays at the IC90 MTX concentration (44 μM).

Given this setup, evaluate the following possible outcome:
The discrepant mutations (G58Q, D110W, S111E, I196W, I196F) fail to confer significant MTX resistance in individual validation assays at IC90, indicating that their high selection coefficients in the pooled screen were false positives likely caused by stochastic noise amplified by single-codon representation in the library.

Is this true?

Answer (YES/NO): YES